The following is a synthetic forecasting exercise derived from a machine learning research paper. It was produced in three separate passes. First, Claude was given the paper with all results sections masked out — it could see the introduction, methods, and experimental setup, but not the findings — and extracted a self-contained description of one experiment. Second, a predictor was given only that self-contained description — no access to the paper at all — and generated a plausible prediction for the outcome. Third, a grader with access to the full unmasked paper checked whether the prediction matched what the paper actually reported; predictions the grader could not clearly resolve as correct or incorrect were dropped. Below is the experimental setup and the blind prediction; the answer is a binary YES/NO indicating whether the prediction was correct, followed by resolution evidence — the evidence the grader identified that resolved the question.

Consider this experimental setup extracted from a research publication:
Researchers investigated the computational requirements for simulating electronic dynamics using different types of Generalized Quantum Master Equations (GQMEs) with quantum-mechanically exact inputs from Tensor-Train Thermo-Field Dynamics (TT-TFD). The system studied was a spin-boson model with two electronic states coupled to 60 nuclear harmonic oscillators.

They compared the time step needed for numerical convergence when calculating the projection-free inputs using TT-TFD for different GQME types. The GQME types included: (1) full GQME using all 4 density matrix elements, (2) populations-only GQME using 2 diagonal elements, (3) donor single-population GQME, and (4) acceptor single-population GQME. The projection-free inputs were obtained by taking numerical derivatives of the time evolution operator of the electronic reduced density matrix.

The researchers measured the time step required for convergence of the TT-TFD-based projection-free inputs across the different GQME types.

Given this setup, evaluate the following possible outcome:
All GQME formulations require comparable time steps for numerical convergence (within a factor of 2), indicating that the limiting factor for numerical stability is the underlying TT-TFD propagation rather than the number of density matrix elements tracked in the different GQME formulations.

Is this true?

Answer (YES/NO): NO